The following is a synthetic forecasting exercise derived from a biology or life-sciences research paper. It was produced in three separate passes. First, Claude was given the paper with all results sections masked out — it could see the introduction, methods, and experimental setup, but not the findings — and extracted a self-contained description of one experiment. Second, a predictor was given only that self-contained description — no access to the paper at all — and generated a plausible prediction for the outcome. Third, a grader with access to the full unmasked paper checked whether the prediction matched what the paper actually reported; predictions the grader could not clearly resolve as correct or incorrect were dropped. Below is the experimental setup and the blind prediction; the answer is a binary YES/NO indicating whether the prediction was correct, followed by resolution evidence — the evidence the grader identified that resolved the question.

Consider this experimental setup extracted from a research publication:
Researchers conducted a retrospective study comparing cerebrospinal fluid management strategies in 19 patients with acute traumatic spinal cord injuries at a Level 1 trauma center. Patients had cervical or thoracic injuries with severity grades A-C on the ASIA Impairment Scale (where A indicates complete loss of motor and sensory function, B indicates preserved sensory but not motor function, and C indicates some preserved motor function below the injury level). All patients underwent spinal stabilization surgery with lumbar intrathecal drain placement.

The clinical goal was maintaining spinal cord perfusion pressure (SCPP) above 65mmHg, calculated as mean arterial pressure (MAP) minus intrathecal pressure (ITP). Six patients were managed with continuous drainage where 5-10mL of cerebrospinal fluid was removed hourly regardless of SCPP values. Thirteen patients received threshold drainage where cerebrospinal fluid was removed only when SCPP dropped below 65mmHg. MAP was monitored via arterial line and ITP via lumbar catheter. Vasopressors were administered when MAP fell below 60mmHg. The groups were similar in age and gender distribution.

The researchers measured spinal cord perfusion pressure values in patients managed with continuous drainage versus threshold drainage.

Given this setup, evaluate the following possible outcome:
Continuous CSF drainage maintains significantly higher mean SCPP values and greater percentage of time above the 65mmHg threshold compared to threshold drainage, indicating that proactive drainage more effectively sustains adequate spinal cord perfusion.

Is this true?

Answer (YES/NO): NO